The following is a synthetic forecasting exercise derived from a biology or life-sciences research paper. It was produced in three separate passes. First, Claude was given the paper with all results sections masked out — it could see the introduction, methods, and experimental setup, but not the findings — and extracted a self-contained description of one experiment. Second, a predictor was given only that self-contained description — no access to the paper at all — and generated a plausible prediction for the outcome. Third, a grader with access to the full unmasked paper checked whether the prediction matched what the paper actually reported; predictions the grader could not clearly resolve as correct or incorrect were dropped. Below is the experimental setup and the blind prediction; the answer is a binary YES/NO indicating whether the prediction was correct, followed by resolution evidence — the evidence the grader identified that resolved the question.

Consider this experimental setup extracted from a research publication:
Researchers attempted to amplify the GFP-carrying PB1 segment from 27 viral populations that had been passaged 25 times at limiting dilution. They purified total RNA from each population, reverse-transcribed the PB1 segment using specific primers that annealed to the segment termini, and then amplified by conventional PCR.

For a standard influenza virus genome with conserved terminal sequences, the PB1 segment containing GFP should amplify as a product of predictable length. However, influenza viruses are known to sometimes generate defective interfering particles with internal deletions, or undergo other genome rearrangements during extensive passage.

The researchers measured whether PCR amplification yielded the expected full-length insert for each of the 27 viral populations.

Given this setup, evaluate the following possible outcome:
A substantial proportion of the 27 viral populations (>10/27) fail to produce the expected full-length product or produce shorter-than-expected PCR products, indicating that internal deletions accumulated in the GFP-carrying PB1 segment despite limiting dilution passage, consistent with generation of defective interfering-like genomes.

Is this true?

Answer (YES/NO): NO